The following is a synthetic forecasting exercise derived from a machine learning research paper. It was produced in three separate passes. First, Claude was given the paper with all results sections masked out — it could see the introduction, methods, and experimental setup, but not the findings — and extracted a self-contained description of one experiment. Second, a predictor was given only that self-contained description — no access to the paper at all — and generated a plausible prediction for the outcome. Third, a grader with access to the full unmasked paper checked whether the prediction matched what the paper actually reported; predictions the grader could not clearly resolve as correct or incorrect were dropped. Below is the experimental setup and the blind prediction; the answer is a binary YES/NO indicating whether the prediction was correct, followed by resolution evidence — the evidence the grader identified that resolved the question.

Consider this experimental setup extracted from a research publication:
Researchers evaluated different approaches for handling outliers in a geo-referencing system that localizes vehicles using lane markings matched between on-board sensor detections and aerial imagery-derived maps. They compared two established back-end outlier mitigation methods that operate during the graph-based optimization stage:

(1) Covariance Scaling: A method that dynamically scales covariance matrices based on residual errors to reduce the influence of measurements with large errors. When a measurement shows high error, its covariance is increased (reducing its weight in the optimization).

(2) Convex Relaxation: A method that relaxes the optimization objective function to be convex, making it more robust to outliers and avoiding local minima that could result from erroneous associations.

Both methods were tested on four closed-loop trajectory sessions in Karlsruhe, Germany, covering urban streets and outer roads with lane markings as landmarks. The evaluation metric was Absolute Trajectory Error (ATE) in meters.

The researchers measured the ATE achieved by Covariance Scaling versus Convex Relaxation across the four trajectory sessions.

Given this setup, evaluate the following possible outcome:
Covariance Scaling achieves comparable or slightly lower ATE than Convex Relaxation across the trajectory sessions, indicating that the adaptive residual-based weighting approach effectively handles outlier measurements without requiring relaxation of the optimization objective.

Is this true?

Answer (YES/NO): NO